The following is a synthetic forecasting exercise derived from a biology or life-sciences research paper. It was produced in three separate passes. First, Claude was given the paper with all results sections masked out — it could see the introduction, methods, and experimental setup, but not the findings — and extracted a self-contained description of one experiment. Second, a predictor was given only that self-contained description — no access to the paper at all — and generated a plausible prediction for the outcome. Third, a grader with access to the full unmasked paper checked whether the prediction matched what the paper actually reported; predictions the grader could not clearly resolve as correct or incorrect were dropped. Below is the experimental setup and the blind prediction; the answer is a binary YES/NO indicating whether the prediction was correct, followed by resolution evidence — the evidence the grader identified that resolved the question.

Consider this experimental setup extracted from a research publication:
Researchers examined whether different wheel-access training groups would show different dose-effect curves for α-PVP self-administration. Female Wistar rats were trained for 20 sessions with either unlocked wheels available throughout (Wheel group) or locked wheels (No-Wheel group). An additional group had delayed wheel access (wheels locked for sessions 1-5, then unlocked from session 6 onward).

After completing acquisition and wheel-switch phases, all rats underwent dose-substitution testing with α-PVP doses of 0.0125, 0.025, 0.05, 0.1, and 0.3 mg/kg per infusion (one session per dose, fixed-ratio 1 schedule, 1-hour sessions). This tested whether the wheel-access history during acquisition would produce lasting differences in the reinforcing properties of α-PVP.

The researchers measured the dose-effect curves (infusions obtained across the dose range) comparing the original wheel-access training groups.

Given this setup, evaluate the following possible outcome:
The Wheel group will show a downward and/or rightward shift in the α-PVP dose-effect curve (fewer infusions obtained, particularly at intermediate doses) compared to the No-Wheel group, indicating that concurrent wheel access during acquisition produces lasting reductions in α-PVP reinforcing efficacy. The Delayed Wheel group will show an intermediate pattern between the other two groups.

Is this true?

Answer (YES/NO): NO